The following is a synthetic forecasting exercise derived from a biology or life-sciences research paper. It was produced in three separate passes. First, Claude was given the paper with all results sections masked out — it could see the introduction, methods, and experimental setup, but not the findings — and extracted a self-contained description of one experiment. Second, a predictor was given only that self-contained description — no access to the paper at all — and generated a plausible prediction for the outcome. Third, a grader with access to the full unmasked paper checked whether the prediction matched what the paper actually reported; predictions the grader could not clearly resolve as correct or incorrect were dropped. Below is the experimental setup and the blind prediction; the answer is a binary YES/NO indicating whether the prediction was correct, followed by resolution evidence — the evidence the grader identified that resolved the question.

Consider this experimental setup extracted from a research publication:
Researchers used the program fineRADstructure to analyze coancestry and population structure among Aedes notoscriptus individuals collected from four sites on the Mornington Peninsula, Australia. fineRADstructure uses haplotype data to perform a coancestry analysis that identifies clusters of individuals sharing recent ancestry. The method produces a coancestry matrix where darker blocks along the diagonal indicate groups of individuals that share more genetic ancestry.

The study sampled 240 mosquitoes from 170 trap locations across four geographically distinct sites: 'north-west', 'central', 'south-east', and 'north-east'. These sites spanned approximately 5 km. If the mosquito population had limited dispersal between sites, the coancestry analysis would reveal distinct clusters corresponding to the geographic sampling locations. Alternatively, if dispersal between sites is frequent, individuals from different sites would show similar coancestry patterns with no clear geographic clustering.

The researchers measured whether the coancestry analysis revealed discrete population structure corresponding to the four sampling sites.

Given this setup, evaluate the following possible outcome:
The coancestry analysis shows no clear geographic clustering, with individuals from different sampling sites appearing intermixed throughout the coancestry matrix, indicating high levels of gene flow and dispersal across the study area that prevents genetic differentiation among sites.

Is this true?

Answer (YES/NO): YES